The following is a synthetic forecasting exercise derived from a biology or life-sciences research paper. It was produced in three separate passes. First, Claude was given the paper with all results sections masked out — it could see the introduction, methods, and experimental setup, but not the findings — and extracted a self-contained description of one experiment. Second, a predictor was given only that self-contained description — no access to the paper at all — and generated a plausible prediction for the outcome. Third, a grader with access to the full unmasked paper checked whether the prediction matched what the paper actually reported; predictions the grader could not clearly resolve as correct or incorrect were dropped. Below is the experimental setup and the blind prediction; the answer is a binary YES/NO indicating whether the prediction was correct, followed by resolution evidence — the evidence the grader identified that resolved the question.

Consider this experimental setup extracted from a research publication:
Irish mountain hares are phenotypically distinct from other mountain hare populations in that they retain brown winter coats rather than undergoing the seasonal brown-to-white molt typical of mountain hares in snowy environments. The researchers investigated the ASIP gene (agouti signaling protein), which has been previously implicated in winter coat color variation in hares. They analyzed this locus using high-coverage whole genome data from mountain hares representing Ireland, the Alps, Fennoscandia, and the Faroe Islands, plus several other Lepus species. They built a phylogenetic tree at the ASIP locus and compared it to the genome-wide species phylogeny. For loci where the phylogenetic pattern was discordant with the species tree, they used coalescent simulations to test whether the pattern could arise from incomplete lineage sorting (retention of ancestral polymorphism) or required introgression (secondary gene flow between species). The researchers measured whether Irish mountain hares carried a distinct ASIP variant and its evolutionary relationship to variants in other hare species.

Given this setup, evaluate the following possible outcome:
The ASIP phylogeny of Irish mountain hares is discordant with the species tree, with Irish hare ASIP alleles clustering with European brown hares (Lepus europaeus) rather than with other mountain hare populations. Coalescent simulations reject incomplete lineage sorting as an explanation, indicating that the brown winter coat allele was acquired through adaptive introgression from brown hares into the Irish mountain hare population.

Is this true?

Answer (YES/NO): NO